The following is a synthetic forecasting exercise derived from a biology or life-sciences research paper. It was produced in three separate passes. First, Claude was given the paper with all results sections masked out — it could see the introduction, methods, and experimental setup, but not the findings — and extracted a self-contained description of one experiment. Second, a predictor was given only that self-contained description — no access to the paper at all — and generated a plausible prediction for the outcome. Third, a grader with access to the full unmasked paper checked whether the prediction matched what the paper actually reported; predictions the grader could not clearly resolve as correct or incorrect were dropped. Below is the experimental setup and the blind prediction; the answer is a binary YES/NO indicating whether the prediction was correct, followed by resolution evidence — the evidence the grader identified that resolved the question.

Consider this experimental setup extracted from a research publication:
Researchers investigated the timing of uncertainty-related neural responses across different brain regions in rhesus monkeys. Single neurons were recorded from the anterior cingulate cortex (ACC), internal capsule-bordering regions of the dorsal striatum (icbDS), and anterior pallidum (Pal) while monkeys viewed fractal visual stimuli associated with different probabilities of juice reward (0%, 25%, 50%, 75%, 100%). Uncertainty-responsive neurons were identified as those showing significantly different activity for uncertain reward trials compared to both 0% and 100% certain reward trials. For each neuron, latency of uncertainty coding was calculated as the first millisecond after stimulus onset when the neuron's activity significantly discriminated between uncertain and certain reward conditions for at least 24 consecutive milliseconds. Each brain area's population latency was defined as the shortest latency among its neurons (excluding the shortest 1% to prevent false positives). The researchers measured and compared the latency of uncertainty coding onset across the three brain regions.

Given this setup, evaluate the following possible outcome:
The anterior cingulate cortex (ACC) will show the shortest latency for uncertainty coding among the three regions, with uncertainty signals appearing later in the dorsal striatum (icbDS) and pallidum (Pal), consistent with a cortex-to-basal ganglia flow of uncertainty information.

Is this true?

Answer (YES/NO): NO